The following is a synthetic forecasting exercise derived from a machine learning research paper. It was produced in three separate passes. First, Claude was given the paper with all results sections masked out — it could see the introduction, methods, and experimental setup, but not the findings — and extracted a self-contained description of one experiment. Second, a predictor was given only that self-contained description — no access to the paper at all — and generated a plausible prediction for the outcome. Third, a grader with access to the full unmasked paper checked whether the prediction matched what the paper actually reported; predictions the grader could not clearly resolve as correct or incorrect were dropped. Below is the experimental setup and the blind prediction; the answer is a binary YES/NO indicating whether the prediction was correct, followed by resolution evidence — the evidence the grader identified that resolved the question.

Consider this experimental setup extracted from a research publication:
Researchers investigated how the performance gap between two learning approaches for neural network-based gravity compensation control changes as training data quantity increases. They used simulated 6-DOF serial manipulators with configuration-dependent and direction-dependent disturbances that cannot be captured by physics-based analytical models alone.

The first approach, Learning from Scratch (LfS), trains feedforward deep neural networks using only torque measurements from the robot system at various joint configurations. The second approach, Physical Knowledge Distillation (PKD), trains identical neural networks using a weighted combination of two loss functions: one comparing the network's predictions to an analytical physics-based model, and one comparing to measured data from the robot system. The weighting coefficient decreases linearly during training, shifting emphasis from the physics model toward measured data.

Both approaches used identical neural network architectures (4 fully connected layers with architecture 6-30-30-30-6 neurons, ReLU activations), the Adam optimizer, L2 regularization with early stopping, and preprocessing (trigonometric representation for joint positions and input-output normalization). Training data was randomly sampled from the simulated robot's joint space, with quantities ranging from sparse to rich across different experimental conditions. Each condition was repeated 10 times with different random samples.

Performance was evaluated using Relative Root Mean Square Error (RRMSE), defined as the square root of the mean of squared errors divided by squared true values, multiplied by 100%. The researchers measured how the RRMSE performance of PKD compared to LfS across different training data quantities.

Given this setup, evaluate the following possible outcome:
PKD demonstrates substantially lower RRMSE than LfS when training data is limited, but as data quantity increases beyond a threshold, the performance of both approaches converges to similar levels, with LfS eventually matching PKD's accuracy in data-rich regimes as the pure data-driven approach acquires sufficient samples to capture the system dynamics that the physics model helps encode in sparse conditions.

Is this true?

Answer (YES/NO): YES